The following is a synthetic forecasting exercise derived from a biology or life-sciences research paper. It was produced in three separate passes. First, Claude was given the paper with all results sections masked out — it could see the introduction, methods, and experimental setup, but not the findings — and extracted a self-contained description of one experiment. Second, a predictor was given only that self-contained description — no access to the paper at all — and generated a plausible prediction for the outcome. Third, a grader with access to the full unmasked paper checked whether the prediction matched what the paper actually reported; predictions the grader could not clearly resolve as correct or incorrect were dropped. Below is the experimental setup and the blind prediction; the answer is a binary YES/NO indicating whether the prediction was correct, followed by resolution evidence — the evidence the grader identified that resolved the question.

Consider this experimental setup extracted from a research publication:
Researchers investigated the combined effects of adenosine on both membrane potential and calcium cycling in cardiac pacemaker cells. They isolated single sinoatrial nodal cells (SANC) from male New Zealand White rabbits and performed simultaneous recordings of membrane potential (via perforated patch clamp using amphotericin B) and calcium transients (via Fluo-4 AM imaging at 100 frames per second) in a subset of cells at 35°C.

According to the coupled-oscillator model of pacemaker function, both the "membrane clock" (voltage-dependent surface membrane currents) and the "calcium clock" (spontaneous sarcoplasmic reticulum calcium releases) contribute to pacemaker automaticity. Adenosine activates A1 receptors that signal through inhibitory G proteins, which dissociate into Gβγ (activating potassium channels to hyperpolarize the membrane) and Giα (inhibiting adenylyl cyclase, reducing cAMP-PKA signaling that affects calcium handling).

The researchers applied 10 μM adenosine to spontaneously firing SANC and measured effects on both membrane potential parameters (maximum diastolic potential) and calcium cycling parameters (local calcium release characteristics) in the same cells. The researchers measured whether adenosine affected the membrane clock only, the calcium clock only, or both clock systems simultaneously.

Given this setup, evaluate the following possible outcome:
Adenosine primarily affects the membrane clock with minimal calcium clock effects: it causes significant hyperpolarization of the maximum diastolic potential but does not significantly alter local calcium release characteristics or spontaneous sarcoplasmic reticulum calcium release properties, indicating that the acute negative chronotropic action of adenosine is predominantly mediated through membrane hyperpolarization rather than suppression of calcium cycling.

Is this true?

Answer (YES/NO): NO